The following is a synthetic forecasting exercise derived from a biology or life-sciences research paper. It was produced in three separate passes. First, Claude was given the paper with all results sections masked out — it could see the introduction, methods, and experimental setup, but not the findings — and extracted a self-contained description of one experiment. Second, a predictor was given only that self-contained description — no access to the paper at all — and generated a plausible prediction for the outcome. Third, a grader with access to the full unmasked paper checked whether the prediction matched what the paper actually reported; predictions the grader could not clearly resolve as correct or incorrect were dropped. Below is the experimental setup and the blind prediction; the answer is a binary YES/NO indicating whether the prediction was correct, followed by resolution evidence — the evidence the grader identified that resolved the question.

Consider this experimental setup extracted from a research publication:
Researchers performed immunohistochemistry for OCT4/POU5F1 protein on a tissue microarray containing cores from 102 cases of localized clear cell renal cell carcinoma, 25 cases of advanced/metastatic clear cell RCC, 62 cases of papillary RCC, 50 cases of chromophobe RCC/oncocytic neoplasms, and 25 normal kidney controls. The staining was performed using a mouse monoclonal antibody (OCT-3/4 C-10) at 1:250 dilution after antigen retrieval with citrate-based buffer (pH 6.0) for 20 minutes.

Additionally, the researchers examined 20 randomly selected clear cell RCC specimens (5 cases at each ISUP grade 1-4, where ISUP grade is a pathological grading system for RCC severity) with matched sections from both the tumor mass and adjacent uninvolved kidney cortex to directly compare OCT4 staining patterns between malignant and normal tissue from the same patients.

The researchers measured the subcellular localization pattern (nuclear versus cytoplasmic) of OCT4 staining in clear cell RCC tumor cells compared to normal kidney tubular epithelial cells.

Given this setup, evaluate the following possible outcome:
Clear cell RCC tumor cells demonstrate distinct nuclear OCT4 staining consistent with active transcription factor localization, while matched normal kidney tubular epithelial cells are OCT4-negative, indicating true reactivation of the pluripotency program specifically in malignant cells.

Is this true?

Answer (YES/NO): YES